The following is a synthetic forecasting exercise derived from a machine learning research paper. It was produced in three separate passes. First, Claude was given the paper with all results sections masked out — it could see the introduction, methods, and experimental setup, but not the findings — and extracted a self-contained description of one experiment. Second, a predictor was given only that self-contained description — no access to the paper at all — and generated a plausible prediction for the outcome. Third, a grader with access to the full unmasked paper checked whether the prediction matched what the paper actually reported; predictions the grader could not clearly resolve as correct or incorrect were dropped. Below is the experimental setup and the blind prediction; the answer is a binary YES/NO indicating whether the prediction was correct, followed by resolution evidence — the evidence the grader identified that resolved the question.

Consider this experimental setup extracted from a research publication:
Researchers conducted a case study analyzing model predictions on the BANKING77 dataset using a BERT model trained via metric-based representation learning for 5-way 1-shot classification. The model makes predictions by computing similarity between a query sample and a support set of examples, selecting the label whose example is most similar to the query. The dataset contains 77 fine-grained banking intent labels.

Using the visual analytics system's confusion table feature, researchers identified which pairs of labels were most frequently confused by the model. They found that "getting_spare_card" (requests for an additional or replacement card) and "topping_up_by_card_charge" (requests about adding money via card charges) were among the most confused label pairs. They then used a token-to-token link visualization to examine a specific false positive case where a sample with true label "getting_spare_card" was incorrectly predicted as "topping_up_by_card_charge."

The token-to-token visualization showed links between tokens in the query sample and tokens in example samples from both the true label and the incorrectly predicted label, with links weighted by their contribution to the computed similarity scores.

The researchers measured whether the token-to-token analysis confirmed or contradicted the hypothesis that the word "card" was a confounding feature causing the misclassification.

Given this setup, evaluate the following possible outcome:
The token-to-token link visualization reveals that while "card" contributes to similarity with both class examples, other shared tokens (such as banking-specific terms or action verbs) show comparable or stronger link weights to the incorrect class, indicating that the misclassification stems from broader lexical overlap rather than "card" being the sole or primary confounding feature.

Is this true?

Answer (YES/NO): NO